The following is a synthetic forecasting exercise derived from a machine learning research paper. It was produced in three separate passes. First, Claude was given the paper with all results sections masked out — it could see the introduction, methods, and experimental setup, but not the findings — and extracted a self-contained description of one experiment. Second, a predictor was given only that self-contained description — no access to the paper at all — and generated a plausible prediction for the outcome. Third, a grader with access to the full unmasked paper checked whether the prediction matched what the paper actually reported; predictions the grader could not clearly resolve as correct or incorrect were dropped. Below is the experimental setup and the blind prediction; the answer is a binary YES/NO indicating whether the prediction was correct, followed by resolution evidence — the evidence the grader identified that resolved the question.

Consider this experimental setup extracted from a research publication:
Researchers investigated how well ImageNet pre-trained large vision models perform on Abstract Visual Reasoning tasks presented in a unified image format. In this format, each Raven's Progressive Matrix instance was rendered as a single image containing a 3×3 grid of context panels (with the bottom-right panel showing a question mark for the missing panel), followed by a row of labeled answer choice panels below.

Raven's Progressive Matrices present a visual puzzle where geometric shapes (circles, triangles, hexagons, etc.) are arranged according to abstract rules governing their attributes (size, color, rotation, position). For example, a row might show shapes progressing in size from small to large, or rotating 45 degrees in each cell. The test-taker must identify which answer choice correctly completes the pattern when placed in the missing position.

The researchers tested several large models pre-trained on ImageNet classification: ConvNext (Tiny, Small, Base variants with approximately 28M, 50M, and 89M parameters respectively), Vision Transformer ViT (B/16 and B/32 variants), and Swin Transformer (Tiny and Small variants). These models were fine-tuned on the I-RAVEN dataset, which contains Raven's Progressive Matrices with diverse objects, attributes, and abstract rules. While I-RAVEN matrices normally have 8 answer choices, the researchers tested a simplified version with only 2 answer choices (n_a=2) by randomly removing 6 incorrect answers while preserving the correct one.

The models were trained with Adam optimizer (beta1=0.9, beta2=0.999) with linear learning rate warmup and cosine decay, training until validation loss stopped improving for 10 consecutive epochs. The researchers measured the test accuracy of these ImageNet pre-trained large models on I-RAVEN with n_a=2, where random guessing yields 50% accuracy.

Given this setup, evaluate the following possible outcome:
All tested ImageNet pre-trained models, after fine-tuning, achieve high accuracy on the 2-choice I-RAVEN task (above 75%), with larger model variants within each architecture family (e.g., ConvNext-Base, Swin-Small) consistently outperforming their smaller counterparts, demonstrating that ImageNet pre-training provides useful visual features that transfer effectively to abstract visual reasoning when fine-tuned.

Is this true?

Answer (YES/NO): NO